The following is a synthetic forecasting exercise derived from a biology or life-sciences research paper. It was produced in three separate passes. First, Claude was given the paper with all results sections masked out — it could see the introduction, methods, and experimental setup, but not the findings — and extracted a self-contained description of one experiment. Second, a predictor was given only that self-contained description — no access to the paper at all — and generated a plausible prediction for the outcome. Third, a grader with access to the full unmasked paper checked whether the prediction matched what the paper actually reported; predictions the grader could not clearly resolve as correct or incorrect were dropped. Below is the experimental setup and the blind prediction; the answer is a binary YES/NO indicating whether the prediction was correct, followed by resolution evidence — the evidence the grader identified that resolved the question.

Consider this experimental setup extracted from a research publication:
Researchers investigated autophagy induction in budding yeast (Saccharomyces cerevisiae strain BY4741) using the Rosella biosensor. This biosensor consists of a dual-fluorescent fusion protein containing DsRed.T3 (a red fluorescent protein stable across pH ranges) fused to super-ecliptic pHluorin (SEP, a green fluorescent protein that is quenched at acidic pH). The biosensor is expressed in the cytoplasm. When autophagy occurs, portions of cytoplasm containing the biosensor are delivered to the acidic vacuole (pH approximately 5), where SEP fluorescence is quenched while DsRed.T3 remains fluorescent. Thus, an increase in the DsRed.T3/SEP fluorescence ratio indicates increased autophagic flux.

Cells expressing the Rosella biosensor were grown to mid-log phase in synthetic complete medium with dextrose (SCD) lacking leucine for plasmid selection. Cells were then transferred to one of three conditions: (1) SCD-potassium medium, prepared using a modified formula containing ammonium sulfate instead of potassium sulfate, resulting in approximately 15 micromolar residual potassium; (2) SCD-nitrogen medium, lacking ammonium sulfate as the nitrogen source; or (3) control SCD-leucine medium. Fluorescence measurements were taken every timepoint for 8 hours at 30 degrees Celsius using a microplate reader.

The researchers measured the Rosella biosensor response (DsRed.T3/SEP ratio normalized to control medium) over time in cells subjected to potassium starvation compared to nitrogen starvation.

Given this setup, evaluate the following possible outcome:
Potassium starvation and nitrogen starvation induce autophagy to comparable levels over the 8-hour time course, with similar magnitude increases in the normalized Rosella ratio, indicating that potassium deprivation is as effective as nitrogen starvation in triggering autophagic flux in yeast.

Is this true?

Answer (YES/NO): NO